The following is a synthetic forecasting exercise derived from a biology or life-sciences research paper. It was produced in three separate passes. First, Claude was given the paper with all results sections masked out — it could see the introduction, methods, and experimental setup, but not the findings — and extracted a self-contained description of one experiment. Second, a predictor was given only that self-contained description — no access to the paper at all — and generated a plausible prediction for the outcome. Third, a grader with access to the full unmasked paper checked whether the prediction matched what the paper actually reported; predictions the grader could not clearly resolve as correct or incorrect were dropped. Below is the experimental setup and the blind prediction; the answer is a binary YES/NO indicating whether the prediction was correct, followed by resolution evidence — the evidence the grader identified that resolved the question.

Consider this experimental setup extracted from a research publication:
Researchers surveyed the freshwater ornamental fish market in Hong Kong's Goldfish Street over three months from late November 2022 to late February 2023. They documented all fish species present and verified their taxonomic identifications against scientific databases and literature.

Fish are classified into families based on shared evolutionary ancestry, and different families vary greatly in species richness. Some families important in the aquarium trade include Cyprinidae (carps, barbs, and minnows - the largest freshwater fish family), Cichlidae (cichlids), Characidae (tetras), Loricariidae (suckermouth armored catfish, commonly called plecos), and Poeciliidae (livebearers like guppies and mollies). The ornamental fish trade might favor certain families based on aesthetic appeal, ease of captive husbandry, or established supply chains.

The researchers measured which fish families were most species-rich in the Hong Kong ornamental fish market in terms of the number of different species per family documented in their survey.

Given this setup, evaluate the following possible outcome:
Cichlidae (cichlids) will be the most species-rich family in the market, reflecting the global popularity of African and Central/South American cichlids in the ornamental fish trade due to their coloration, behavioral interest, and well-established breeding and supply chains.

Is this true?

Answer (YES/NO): NO